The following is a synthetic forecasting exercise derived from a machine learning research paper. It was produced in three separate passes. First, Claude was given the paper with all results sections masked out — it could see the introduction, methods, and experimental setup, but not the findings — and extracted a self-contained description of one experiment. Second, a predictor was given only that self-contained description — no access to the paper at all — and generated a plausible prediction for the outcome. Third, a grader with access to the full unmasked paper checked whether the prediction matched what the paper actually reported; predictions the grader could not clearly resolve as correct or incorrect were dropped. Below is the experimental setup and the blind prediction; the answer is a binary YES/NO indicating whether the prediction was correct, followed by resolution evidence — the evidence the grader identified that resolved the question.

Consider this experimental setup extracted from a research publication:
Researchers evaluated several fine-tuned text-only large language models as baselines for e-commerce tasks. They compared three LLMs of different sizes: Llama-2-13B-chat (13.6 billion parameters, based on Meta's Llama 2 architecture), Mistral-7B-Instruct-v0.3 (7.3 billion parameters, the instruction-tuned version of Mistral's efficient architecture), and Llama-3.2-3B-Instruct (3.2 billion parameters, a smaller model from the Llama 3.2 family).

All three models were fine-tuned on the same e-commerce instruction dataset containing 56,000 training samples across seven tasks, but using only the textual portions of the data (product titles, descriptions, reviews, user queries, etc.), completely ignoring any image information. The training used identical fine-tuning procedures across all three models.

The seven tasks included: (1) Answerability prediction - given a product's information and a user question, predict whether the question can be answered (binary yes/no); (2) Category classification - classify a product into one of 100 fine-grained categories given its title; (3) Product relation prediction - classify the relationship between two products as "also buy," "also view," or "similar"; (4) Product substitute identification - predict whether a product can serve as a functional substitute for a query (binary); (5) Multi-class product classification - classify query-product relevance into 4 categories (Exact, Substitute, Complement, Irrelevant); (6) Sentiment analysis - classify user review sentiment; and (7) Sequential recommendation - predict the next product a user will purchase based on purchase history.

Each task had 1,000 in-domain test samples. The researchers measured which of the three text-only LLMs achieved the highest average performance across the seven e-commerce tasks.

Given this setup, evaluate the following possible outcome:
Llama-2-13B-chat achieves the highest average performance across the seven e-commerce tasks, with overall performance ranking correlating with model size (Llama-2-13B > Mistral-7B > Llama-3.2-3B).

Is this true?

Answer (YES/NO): NO